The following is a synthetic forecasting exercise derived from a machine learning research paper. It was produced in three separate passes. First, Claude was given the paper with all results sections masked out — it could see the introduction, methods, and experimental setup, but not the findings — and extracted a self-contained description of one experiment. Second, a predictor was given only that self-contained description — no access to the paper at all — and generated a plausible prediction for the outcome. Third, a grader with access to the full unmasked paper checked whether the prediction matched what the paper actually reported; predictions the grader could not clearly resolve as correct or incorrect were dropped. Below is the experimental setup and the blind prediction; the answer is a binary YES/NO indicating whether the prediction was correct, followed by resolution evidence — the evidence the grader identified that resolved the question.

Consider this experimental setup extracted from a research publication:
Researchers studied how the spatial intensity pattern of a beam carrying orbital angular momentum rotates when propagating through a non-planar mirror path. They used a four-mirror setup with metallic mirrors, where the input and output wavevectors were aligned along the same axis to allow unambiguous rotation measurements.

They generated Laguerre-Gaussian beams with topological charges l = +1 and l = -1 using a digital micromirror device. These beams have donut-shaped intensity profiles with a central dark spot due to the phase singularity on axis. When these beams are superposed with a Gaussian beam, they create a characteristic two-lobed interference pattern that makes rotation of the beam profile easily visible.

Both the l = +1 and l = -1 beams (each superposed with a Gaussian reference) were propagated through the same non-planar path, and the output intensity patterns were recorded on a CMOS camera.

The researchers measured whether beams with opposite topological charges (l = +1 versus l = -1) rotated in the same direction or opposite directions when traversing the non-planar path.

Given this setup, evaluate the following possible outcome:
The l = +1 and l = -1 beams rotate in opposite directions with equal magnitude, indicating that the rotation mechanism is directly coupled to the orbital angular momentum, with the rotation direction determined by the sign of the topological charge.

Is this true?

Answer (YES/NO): NO